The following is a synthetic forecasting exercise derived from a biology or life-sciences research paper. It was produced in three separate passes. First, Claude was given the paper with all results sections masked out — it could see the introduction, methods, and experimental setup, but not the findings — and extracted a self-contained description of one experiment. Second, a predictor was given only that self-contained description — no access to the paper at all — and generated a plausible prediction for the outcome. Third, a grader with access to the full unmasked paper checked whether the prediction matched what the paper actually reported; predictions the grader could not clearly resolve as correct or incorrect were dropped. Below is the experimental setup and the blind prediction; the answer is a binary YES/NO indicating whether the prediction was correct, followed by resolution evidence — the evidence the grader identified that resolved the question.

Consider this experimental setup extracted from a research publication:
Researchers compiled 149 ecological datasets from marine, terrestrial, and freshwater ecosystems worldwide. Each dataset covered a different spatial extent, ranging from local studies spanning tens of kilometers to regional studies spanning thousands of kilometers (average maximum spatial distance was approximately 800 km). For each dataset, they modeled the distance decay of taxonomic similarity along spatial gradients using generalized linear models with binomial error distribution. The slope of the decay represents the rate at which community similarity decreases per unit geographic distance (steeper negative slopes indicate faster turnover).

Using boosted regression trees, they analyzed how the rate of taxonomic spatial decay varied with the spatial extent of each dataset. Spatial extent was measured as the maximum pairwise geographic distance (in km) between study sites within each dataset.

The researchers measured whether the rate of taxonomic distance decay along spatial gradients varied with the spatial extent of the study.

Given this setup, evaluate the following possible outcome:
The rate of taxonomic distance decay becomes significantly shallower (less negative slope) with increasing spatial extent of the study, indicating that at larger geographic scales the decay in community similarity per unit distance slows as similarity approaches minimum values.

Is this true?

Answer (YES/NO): YES